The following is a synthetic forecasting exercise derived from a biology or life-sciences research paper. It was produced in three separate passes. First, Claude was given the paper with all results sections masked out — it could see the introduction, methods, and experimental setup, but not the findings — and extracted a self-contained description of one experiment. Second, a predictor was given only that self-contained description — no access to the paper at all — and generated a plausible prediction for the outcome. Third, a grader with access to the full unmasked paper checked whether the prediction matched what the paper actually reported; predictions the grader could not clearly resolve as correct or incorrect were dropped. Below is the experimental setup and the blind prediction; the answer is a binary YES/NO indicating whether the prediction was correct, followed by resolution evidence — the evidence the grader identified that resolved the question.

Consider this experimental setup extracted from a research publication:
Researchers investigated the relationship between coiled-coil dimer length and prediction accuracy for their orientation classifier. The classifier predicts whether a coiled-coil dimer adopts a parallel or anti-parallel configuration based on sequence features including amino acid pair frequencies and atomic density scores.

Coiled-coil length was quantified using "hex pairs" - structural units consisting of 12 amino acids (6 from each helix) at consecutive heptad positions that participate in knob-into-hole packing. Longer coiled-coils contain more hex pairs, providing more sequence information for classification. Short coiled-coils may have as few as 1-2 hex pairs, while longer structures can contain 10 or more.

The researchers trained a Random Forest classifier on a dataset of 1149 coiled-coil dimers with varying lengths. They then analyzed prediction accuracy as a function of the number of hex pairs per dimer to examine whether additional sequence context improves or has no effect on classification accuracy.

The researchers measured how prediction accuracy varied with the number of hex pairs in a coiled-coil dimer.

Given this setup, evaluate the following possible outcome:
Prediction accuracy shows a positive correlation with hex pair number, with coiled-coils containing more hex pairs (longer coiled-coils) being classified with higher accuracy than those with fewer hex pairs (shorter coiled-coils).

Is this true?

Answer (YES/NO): NO